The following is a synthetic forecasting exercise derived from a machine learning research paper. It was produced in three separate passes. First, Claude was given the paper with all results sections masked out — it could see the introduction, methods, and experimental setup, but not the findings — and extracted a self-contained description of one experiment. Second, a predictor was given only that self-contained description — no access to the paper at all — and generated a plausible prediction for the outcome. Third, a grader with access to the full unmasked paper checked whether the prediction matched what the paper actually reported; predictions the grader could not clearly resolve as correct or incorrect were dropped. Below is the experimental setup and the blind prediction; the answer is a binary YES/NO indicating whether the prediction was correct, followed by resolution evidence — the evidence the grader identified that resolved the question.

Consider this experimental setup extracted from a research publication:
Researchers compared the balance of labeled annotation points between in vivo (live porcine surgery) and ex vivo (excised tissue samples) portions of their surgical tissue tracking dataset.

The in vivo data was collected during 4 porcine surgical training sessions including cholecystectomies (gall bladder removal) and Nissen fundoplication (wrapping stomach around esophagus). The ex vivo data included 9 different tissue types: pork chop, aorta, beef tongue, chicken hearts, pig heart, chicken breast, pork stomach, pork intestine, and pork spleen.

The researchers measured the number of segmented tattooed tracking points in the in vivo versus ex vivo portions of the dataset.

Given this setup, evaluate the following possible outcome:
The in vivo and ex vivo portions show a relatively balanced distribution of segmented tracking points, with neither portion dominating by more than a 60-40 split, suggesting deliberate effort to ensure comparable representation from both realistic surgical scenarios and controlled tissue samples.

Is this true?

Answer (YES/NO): NO